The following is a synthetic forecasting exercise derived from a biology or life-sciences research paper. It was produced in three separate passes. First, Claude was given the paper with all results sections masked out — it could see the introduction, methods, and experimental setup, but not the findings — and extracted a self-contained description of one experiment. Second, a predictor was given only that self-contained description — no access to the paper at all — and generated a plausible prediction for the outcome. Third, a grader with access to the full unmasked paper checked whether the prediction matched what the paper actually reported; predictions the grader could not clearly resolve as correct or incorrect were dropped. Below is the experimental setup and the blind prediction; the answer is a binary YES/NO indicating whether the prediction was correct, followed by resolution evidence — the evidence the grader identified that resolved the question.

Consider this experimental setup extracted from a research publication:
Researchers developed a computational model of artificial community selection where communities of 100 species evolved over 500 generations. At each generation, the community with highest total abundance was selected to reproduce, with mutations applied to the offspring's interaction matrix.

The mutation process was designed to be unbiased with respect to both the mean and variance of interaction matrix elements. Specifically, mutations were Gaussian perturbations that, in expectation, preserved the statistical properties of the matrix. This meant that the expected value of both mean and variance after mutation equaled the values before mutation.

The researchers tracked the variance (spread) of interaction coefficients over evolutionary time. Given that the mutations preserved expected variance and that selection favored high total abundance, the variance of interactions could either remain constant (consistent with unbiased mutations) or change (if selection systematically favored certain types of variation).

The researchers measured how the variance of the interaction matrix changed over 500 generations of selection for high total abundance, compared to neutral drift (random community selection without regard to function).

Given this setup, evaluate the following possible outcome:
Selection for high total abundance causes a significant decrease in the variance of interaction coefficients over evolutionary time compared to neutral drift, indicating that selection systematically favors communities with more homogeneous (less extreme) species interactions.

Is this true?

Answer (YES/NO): NO